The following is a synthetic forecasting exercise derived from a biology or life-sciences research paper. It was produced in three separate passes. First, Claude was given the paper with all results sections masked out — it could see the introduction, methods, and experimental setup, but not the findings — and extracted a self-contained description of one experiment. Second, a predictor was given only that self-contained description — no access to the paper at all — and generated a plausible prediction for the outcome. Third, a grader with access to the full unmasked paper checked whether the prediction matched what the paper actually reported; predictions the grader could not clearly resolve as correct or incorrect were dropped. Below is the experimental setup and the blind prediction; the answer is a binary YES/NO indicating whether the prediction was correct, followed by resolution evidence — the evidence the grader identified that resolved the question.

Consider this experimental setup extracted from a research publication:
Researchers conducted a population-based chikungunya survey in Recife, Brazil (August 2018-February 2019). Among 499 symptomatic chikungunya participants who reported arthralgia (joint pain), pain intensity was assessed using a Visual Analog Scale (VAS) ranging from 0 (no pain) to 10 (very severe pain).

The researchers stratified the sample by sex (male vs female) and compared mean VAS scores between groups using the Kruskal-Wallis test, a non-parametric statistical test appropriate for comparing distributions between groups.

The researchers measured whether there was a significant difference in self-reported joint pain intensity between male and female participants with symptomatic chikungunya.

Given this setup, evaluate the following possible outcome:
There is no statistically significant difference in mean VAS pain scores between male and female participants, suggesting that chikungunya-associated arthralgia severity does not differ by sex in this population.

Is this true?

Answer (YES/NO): NO